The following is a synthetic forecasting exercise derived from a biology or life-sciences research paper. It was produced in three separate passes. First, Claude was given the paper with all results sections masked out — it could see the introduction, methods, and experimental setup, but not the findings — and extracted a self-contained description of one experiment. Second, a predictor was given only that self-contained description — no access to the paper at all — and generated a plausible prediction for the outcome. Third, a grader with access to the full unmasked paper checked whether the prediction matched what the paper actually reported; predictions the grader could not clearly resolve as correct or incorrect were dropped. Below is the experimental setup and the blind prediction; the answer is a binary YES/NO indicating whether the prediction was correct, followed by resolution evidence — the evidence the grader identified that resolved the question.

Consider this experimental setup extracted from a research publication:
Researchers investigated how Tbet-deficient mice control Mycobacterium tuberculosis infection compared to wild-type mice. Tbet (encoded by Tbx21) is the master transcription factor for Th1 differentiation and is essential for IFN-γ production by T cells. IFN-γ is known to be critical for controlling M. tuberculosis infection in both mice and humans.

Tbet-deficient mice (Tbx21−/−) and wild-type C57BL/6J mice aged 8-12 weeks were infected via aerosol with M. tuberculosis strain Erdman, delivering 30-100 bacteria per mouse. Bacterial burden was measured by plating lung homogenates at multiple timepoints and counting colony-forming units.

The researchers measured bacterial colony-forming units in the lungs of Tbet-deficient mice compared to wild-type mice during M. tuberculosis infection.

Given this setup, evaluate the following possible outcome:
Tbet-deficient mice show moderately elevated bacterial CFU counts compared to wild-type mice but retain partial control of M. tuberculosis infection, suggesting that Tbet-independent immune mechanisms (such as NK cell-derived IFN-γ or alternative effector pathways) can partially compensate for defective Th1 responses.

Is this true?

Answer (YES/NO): NO